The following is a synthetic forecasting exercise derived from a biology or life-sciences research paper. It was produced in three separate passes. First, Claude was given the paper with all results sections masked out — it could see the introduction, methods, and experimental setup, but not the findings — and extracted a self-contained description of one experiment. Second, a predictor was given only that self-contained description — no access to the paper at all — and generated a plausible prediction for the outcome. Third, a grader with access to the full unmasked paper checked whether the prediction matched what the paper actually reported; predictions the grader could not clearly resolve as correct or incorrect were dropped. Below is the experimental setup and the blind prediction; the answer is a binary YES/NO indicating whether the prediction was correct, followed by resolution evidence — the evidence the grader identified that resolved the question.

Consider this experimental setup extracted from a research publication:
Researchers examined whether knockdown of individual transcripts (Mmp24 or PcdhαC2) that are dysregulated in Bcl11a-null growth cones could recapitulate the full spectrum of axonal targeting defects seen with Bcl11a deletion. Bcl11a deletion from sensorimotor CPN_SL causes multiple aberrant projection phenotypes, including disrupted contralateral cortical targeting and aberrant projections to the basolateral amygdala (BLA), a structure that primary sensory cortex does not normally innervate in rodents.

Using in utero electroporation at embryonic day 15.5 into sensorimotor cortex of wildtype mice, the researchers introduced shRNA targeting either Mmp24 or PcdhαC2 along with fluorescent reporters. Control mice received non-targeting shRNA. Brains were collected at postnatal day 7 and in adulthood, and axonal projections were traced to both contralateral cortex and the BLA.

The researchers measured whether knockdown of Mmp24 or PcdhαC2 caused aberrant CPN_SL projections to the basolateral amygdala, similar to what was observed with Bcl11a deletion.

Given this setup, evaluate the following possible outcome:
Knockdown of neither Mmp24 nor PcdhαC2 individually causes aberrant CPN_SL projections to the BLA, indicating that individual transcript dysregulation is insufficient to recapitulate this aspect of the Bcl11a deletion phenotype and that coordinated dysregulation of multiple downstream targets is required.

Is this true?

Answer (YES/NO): YES